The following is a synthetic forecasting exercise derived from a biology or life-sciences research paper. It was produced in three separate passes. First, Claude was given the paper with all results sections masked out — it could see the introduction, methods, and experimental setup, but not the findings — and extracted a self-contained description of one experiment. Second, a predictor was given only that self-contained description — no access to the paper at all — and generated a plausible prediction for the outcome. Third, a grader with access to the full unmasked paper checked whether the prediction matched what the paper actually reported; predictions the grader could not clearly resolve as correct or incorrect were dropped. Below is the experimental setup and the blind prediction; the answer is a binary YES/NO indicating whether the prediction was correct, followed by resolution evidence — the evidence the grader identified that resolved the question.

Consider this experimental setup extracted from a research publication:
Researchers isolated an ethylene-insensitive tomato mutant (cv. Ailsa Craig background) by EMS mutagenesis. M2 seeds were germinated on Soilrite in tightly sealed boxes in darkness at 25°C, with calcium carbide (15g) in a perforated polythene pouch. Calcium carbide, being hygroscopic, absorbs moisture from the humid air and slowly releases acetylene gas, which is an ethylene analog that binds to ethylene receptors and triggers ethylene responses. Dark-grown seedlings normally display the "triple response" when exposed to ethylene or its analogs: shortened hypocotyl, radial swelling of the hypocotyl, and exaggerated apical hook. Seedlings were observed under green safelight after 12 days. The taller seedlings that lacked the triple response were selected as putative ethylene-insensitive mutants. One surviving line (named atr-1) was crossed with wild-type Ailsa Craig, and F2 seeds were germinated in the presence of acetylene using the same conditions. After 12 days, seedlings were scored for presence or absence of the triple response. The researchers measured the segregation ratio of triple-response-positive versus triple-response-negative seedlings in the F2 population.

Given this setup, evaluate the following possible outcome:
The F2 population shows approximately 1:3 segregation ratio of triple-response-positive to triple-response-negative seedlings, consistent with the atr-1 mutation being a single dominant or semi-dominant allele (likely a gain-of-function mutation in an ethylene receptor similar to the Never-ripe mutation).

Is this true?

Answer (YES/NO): NO